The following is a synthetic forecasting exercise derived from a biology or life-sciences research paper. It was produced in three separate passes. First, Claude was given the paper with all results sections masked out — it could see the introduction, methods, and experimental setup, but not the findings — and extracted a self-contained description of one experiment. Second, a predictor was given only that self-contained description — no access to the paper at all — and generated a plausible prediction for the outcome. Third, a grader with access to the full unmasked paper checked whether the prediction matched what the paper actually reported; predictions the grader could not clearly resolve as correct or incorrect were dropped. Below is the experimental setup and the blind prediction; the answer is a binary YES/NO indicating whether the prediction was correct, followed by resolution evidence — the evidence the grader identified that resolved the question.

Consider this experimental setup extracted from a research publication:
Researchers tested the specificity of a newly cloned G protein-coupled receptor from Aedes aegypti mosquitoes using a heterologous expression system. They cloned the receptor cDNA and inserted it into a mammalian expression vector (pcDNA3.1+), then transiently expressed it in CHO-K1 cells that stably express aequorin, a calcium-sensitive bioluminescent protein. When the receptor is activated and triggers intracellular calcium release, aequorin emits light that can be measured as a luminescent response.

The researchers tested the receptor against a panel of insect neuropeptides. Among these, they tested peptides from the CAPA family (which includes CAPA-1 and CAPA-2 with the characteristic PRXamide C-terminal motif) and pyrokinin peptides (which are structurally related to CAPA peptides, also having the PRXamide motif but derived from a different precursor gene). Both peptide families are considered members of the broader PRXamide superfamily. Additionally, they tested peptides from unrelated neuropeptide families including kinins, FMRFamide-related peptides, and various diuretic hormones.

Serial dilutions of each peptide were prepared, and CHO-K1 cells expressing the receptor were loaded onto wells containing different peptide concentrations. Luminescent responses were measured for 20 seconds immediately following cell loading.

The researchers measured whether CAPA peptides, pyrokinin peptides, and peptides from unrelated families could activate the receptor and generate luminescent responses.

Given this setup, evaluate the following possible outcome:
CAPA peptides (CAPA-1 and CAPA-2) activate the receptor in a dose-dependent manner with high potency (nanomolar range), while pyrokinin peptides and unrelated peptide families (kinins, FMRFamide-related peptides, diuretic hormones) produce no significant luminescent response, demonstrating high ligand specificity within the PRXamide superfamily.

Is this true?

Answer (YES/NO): NO